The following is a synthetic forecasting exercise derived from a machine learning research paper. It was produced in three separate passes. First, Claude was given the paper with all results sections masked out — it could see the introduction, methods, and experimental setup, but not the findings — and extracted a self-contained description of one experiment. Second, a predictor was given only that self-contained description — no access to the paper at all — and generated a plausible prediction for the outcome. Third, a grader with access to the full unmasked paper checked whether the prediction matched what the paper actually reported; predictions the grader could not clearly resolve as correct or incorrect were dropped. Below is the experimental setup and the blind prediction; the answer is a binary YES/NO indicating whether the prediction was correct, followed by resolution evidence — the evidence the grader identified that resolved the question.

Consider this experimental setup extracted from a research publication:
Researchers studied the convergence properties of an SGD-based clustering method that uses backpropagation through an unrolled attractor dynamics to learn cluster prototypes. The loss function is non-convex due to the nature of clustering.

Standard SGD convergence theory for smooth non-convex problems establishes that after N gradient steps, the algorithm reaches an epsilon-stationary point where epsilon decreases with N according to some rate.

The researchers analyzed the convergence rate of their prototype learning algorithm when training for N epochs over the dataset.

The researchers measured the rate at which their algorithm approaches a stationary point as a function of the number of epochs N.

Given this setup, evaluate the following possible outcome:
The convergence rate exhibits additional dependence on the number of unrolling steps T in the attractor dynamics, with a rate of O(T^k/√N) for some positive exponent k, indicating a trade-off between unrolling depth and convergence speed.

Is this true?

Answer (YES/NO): NO